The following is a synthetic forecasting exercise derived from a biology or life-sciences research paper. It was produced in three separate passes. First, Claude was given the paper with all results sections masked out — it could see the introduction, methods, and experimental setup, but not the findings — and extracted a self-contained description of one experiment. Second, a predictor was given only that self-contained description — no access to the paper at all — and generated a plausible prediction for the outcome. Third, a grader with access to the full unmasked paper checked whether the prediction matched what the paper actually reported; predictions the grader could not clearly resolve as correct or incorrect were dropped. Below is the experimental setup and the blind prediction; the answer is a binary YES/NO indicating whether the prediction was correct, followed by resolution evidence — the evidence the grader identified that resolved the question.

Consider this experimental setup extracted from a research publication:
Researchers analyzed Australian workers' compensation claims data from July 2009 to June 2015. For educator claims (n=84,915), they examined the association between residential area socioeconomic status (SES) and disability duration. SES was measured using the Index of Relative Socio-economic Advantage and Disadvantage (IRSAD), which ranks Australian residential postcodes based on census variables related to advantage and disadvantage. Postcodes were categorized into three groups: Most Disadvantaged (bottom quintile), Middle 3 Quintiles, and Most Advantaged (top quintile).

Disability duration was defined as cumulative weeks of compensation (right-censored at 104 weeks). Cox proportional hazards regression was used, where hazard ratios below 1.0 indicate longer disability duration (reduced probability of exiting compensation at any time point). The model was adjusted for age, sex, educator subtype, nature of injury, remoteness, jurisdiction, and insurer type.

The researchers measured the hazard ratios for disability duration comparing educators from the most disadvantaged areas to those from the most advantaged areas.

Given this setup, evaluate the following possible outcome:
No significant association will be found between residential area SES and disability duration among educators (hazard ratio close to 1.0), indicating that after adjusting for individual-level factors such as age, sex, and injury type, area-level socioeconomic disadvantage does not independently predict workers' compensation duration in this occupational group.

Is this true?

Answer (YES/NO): YES